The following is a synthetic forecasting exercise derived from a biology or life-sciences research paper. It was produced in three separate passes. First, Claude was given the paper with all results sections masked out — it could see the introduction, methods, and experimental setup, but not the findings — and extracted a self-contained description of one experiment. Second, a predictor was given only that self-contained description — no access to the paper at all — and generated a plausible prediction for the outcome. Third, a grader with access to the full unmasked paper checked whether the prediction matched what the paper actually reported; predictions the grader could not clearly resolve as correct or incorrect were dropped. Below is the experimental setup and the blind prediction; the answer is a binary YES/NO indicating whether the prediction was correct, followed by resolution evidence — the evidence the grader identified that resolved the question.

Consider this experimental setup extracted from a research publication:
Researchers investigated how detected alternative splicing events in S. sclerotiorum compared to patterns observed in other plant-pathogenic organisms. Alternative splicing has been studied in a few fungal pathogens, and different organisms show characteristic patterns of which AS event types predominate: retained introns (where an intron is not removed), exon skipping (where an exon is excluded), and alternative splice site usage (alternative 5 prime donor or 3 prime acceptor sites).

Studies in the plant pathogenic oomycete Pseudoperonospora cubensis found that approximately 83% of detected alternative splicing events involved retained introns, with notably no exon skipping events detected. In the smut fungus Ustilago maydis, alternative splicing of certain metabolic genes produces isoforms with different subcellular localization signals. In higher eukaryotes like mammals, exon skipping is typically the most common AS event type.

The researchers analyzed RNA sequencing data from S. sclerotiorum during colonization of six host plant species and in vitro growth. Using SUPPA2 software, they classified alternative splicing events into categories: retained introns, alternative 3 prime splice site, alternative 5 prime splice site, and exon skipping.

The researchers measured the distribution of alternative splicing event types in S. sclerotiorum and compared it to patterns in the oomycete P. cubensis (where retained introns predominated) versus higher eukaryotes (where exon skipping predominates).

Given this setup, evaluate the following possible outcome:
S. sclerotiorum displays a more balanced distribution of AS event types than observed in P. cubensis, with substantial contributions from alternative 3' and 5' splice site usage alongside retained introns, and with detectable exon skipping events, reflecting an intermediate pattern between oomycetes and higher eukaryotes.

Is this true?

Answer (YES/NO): YES